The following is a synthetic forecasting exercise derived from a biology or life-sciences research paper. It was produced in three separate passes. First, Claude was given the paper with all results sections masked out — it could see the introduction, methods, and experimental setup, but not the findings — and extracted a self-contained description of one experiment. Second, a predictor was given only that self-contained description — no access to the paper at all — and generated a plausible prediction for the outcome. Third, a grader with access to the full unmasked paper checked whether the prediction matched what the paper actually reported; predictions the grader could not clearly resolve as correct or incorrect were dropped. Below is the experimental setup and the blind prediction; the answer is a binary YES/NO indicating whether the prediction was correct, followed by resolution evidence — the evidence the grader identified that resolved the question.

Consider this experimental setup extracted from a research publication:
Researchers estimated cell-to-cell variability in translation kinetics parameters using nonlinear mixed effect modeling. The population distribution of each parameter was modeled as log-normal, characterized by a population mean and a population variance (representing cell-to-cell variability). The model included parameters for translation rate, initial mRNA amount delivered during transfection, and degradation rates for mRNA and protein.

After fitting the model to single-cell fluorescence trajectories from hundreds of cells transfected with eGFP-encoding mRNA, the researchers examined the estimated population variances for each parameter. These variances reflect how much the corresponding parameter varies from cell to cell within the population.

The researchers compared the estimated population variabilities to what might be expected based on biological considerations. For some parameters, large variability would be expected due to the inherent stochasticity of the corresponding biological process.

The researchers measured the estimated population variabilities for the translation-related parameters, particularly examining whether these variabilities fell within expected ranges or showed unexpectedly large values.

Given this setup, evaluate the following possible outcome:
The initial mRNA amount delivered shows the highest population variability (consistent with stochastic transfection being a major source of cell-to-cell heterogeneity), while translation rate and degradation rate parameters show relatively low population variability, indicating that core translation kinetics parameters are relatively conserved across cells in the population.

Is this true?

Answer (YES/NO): NO